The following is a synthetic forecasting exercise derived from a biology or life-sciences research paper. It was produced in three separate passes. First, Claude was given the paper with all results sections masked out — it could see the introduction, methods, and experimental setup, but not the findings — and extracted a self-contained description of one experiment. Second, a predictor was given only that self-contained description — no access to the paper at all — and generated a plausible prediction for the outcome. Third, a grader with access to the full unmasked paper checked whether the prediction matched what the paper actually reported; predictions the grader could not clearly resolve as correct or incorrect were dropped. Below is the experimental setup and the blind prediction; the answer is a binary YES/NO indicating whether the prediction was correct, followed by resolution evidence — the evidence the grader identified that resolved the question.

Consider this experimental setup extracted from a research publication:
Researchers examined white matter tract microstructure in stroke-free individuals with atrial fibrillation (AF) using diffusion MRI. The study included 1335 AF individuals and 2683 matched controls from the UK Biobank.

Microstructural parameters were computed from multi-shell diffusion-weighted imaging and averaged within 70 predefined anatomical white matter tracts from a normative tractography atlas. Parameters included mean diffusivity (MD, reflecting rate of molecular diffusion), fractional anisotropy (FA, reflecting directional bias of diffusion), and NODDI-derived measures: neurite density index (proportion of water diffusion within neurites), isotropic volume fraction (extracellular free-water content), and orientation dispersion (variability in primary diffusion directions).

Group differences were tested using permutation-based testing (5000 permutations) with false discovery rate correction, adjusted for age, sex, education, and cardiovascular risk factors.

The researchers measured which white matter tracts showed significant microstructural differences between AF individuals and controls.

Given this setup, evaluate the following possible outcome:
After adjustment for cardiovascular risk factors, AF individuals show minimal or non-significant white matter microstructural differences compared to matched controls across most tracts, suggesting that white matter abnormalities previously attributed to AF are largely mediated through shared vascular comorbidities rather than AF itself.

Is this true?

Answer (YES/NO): NO